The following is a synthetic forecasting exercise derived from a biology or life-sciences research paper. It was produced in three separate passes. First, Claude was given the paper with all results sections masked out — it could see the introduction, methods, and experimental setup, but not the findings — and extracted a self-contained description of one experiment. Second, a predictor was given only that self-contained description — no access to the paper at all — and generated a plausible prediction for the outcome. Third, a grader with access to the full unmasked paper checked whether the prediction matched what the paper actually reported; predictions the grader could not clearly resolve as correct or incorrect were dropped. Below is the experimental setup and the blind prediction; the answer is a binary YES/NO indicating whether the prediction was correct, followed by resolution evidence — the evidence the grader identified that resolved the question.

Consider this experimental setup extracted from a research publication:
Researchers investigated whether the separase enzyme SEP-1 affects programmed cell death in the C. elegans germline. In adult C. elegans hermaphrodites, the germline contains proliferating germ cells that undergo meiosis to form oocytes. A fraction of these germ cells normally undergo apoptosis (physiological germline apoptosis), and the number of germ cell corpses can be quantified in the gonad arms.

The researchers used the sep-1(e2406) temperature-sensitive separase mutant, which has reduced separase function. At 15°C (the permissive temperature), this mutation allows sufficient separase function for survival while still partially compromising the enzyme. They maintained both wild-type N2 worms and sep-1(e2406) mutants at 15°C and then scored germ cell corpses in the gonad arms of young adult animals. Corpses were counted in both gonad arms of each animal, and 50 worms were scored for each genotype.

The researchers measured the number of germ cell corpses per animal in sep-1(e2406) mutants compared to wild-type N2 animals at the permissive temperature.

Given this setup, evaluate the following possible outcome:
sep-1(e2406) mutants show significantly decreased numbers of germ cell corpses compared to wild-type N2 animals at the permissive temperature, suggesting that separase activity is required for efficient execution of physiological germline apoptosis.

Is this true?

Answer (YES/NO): YES